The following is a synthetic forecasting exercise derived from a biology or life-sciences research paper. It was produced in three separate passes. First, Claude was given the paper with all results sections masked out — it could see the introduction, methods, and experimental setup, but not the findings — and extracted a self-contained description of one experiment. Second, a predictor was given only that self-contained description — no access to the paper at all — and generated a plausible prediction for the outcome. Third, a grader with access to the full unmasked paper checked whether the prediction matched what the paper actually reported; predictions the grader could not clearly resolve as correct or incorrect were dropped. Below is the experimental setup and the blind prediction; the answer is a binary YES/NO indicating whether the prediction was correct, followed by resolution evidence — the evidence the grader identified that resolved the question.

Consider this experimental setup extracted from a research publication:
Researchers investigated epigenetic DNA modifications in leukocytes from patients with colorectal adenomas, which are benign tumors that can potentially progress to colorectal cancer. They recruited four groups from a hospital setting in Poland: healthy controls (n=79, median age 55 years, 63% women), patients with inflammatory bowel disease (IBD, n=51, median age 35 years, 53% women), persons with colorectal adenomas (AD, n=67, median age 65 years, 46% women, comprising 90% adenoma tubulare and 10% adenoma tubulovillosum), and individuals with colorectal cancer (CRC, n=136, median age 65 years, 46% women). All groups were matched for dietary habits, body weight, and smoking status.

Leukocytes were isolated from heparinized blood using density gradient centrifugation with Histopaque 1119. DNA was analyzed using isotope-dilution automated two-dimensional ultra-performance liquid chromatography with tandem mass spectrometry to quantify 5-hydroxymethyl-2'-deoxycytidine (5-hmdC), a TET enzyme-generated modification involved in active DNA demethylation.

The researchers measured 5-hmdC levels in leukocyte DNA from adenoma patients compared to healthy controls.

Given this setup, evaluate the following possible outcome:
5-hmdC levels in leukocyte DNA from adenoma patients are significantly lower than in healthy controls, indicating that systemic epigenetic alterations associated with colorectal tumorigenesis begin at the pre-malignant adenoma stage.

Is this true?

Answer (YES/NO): YES